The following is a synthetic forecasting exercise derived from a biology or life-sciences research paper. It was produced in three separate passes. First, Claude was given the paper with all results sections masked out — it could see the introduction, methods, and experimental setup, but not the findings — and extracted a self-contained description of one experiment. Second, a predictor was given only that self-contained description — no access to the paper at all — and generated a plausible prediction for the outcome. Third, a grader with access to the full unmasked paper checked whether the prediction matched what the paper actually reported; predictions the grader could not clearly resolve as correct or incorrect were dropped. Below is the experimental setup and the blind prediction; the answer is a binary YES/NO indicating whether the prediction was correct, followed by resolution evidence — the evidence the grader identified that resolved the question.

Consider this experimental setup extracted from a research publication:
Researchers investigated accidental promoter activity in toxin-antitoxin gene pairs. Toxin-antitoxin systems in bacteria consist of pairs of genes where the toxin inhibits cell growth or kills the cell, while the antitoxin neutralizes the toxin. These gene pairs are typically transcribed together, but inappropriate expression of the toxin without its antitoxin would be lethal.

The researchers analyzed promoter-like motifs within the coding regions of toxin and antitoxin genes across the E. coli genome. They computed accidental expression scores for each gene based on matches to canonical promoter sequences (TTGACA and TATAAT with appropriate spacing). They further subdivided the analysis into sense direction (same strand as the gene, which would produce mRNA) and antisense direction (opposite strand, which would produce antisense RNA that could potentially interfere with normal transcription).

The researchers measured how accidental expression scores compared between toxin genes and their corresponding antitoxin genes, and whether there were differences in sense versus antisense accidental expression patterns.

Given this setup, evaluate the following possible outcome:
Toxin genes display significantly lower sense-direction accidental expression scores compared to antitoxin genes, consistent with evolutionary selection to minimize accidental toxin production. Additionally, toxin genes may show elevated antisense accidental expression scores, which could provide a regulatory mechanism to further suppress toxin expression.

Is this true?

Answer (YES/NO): NO